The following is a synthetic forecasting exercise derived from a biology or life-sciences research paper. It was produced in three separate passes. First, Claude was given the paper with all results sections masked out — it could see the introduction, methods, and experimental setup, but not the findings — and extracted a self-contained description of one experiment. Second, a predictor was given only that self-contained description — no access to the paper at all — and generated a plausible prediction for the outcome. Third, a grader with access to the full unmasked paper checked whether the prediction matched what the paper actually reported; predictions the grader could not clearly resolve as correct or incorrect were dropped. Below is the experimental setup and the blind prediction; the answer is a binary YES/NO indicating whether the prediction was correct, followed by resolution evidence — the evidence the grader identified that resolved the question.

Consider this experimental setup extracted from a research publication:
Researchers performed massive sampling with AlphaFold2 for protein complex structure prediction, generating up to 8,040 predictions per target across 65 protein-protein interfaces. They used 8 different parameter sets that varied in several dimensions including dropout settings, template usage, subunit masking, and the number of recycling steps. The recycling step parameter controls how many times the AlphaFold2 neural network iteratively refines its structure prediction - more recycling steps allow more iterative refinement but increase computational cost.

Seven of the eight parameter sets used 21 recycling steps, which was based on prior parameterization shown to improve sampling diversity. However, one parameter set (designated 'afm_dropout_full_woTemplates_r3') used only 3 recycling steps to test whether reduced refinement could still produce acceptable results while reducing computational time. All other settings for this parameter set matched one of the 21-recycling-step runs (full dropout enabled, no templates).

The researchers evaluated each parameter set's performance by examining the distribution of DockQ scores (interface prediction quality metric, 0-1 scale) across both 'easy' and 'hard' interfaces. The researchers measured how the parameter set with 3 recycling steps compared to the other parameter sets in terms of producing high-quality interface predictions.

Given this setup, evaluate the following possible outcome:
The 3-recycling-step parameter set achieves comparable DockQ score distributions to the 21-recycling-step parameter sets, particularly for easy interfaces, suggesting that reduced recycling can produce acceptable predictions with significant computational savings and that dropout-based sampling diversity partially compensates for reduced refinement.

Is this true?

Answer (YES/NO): NO